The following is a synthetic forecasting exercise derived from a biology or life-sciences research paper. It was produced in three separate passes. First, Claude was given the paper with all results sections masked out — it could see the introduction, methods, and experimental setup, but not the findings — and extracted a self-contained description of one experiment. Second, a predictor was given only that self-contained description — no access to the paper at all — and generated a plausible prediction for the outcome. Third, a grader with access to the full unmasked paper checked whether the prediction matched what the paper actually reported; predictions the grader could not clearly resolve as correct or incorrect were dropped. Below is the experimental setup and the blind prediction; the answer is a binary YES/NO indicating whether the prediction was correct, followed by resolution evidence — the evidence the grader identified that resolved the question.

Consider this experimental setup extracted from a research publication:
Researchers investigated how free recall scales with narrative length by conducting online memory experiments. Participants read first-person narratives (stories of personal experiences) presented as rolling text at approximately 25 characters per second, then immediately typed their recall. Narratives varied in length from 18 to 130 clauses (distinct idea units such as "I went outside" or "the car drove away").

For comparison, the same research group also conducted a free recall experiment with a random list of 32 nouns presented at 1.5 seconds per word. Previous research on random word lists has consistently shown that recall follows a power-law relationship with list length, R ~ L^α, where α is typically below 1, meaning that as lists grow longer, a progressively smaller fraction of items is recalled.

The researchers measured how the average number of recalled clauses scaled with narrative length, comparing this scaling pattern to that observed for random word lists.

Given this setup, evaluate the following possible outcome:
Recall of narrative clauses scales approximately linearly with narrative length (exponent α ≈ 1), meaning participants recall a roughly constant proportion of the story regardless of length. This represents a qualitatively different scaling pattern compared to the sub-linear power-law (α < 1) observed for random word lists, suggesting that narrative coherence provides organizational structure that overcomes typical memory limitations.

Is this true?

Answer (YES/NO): YES